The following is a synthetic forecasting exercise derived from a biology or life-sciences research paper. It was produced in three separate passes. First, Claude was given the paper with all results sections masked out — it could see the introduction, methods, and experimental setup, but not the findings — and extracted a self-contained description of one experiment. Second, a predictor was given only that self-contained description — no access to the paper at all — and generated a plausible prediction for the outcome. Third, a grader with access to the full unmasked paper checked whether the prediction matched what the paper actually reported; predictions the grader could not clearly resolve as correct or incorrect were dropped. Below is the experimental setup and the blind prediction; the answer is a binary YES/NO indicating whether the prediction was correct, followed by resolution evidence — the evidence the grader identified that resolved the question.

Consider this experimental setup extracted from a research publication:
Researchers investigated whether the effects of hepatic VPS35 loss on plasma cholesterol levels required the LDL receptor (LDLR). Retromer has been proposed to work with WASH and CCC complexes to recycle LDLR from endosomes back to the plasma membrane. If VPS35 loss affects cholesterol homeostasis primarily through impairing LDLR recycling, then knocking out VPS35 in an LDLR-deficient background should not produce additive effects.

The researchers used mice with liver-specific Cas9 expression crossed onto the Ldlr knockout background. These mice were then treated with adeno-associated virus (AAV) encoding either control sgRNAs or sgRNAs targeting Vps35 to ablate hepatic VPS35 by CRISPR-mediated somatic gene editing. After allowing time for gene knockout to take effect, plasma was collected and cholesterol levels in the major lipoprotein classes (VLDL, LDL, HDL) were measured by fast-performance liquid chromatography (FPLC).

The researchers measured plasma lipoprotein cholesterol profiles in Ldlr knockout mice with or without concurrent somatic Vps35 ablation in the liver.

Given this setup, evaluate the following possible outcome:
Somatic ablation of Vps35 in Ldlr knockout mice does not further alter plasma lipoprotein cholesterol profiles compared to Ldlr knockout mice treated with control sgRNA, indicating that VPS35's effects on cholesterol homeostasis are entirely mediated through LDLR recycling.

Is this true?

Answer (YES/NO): NO